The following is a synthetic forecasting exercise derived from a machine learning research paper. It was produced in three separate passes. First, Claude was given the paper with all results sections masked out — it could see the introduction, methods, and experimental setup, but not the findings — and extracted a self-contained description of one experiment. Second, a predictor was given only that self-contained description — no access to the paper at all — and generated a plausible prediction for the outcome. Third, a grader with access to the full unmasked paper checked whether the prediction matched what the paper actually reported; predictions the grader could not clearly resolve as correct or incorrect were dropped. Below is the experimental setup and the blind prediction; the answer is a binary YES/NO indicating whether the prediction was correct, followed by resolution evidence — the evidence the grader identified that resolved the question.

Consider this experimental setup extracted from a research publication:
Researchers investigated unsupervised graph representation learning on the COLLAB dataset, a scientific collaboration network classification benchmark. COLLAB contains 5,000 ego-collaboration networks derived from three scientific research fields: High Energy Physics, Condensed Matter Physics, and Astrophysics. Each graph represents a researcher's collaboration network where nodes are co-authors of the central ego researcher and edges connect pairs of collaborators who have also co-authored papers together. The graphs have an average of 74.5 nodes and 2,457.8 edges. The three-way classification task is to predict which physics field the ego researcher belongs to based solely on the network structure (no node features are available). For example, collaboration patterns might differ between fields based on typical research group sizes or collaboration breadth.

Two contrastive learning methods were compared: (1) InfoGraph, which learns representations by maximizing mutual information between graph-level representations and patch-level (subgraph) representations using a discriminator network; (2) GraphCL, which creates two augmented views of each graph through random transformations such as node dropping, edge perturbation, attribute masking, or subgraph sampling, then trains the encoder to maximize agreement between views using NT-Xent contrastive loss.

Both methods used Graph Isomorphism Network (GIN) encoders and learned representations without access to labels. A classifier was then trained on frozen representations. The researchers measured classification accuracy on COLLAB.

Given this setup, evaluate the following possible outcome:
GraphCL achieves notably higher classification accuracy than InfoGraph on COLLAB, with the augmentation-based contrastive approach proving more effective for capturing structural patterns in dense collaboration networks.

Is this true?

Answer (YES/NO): NO